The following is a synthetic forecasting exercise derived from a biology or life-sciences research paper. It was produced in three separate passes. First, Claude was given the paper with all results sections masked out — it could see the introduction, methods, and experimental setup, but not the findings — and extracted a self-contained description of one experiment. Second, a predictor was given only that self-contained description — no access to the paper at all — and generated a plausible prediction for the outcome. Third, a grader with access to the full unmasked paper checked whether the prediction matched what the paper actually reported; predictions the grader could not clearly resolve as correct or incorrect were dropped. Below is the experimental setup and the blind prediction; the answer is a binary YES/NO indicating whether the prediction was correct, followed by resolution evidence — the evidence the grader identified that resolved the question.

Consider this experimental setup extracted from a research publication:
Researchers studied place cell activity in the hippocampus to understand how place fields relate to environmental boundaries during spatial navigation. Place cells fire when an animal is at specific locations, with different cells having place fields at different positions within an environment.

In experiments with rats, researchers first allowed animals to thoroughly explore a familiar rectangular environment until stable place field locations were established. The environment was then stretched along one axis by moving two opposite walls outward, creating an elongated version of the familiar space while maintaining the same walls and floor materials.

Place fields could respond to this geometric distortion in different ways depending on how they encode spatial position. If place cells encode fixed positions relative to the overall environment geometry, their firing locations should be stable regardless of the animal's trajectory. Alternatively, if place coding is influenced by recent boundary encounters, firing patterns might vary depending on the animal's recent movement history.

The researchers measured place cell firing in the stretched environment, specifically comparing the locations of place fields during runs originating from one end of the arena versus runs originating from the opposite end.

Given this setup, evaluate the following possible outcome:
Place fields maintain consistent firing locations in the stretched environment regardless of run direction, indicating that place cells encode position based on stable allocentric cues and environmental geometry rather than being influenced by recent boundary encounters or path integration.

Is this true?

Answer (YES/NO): NO